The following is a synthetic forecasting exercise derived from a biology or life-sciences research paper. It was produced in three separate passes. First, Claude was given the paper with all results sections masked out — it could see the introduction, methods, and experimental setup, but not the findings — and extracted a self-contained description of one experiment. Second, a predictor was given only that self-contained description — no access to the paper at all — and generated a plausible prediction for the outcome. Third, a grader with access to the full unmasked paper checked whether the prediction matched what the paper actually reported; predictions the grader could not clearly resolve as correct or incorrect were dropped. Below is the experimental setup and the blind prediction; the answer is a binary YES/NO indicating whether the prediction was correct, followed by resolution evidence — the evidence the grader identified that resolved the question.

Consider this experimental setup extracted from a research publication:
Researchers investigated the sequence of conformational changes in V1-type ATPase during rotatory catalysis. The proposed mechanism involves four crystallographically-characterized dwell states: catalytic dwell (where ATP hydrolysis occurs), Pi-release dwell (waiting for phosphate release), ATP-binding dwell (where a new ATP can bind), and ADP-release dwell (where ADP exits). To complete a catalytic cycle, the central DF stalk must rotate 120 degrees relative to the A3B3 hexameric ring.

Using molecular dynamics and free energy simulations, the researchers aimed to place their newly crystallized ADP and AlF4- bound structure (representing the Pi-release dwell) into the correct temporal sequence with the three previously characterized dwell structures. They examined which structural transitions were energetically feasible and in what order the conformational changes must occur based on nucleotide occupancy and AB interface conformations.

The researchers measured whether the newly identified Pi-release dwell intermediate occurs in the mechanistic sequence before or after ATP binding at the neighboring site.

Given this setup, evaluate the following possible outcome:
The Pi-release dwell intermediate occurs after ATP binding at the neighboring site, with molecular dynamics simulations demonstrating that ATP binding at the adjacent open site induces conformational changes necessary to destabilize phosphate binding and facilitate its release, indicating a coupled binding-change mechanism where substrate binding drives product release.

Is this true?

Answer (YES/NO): NO